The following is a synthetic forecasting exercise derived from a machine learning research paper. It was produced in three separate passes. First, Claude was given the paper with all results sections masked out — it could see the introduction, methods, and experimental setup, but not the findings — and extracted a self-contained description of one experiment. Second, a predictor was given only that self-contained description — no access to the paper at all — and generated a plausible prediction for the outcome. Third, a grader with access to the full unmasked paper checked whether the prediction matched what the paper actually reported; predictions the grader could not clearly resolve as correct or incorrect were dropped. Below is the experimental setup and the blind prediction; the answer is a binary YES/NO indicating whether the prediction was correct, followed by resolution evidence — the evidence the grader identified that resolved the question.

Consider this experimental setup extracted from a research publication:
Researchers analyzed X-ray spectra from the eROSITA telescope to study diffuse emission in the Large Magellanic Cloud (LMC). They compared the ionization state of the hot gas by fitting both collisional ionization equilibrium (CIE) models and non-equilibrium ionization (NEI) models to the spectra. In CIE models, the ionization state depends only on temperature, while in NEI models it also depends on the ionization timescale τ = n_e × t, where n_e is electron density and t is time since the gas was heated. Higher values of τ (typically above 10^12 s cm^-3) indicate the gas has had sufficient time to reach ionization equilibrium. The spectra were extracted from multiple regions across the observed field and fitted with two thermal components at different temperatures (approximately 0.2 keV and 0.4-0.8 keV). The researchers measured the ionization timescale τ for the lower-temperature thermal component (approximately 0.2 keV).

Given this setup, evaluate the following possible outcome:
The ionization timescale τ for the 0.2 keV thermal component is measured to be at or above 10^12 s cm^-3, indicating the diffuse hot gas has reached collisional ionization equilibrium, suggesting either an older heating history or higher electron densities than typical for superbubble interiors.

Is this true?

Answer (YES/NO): YES